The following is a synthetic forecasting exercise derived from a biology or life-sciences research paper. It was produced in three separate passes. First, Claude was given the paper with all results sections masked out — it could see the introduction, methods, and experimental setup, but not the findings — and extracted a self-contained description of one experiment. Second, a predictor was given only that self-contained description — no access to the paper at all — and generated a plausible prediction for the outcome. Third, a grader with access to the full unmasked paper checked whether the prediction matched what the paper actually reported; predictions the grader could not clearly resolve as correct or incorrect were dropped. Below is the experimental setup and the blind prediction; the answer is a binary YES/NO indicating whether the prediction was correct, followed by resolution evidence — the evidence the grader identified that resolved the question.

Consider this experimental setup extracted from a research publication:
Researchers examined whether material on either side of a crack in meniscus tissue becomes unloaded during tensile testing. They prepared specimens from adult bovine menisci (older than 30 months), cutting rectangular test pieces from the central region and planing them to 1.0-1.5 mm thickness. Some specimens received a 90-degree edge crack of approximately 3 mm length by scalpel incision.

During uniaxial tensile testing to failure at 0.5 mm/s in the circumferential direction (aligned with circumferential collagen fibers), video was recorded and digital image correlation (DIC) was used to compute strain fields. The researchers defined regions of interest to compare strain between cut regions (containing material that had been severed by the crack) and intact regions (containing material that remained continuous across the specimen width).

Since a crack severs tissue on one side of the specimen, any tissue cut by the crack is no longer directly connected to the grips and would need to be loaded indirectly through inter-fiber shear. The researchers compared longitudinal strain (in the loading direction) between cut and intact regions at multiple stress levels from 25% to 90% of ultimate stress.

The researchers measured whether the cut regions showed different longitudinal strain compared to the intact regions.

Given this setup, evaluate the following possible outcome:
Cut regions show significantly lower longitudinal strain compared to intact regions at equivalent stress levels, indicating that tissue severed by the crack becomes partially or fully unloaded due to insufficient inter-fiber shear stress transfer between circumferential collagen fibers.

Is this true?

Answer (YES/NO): YES